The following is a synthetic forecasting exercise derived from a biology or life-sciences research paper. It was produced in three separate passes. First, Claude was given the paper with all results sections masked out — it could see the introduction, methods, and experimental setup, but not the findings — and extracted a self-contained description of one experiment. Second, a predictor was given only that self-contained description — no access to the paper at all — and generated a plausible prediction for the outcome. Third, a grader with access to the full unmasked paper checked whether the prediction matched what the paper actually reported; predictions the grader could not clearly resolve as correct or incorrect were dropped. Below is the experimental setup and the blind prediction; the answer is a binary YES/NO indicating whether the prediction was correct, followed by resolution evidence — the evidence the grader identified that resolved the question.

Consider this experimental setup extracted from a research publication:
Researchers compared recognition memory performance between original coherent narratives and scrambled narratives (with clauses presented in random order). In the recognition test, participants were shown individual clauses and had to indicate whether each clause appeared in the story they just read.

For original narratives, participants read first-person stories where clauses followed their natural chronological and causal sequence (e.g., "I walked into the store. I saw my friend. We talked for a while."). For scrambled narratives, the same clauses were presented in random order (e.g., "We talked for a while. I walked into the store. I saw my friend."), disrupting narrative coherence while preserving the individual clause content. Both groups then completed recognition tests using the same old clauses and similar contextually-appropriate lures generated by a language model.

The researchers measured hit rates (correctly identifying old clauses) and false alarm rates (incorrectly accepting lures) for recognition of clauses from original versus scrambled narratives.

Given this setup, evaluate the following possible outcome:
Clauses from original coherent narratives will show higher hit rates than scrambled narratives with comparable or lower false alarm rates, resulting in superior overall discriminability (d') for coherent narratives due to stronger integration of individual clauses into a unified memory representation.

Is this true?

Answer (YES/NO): NO